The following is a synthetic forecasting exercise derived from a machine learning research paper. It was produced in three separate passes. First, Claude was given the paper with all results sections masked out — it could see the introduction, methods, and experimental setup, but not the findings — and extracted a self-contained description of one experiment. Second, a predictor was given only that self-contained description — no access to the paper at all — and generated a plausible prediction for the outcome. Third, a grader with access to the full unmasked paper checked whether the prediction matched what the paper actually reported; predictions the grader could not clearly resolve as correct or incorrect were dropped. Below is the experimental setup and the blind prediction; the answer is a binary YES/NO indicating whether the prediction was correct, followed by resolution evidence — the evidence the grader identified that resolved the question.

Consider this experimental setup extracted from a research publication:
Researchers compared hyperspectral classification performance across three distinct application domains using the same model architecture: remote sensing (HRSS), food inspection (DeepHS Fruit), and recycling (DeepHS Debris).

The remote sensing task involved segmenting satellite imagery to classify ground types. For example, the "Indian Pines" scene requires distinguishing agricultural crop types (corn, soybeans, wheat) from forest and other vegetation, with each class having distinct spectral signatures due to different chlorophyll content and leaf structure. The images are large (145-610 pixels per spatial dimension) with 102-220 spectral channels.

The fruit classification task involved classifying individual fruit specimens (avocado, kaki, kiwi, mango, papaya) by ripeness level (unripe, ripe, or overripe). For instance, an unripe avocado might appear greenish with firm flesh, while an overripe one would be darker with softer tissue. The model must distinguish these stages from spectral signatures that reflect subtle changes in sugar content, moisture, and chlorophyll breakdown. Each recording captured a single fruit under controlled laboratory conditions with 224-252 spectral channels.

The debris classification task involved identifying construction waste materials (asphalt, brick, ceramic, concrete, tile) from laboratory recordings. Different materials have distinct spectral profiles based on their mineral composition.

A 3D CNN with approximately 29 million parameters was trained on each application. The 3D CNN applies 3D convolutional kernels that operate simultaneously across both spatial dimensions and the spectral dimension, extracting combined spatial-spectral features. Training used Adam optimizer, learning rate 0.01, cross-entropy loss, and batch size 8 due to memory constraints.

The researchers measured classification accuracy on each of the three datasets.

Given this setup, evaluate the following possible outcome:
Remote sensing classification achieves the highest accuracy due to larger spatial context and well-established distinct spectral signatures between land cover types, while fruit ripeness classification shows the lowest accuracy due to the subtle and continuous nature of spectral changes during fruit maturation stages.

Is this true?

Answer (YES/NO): YES